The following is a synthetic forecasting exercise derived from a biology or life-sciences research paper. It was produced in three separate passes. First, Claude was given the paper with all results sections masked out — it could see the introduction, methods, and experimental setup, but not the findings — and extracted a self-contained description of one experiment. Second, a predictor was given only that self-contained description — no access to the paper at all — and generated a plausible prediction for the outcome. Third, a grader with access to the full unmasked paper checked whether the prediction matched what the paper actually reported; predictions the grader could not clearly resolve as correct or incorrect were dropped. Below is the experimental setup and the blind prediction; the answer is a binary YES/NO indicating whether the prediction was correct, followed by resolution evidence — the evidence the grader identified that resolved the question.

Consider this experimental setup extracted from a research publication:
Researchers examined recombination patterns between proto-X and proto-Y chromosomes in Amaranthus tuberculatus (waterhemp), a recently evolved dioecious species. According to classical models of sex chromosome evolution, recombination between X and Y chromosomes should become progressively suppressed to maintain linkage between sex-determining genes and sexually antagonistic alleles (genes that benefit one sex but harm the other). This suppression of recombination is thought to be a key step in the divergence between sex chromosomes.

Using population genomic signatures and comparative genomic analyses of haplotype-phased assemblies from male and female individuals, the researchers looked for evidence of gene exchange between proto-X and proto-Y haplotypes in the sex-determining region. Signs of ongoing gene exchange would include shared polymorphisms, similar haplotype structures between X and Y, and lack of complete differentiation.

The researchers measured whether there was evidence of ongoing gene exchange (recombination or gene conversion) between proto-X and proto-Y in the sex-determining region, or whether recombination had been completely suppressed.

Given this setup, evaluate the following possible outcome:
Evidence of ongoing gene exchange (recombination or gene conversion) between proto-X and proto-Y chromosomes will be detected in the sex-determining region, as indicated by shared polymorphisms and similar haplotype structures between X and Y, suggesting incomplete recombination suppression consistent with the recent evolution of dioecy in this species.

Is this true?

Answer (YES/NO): YES